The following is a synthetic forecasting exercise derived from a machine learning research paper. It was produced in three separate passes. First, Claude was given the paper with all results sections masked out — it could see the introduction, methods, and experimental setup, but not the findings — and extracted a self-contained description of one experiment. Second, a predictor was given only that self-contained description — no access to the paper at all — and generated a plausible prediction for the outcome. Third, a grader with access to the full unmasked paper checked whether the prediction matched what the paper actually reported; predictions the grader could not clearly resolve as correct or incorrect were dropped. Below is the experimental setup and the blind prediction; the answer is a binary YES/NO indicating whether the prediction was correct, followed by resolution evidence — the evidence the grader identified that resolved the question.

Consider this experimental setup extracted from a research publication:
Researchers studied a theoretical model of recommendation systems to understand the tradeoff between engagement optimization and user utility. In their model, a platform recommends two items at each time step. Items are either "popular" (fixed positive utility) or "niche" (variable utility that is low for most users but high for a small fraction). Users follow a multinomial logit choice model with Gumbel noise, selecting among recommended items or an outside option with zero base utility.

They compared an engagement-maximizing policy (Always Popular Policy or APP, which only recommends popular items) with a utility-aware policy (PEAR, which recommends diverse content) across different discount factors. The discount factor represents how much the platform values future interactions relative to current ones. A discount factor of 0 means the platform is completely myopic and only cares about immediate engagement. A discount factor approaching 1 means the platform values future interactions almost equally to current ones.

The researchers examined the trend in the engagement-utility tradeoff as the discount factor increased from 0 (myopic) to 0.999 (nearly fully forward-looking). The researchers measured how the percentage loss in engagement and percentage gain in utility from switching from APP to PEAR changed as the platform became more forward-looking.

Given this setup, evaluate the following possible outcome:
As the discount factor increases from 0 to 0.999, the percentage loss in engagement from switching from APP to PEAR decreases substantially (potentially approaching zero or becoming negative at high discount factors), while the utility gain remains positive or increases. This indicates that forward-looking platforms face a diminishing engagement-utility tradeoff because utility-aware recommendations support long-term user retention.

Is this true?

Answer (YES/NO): YES